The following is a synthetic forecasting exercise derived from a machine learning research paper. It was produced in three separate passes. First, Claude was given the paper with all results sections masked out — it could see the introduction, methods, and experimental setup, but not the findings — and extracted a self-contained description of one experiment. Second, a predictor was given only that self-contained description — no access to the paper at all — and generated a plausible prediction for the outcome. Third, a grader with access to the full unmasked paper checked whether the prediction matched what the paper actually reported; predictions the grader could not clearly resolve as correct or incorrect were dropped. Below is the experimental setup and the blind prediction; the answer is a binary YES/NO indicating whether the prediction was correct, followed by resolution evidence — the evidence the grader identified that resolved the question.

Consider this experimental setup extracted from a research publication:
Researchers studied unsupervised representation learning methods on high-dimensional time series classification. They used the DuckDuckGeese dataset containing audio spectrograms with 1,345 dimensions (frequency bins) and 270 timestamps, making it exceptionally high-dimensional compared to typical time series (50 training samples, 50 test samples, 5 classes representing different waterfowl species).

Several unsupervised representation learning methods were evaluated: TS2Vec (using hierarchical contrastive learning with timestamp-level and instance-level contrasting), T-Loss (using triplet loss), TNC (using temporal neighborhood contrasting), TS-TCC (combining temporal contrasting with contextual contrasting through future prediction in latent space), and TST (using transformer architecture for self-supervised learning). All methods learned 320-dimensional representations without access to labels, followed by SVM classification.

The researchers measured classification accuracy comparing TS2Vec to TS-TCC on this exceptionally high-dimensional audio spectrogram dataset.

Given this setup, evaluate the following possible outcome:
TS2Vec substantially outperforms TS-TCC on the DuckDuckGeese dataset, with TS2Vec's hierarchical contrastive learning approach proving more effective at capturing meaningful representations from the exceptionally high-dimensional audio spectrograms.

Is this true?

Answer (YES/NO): YES